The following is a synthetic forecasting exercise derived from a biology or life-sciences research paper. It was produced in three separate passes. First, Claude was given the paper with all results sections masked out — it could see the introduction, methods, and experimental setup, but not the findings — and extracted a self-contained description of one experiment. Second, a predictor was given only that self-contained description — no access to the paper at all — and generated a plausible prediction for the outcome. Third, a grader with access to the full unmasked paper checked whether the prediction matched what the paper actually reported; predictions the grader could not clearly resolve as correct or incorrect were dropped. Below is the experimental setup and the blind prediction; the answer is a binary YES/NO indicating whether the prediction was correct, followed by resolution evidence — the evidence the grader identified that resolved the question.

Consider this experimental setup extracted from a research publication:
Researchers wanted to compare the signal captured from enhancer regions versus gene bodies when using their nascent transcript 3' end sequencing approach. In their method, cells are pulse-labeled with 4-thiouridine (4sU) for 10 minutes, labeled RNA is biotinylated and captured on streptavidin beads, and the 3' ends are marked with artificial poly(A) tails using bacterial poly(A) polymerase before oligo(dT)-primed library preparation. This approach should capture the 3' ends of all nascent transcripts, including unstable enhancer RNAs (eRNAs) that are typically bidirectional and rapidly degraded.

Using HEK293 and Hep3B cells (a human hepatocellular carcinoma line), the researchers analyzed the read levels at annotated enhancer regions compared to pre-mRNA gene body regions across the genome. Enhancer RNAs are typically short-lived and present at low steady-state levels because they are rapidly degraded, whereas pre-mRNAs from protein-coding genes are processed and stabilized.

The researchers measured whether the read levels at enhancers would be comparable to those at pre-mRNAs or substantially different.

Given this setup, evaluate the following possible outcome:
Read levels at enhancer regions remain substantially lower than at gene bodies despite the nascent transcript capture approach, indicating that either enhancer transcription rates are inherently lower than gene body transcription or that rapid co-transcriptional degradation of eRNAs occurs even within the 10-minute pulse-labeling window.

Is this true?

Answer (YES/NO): NO